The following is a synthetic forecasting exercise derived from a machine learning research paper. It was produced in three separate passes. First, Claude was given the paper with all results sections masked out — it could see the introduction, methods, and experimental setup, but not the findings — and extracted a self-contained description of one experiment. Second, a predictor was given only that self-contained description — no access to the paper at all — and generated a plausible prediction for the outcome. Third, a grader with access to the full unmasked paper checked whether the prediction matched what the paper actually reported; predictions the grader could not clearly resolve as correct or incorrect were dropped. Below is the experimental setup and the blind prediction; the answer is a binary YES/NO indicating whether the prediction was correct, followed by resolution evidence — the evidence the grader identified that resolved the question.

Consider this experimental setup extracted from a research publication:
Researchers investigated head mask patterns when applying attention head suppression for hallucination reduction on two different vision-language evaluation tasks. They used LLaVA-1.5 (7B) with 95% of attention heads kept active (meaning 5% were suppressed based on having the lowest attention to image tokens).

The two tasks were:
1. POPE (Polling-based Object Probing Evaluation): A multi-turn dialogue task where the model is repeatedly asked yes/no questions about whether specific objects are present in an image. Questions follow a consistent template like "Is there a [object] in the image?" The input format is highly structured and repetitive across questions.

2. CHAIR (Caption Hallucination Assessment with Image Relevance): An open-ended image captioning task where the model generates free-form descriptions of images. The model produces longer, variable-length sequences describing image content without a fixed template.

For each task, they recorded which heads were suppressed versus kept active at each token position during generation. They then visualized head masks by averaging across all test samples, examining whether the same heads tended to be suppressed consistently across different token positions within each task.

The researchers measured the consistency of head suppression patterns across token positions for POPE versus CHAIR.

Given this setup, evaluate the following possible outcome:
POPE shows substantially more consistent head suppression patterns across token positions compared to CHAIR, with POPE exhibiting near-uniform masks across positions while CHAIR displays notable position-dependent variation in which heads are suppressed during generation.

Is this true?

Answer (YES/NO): YES